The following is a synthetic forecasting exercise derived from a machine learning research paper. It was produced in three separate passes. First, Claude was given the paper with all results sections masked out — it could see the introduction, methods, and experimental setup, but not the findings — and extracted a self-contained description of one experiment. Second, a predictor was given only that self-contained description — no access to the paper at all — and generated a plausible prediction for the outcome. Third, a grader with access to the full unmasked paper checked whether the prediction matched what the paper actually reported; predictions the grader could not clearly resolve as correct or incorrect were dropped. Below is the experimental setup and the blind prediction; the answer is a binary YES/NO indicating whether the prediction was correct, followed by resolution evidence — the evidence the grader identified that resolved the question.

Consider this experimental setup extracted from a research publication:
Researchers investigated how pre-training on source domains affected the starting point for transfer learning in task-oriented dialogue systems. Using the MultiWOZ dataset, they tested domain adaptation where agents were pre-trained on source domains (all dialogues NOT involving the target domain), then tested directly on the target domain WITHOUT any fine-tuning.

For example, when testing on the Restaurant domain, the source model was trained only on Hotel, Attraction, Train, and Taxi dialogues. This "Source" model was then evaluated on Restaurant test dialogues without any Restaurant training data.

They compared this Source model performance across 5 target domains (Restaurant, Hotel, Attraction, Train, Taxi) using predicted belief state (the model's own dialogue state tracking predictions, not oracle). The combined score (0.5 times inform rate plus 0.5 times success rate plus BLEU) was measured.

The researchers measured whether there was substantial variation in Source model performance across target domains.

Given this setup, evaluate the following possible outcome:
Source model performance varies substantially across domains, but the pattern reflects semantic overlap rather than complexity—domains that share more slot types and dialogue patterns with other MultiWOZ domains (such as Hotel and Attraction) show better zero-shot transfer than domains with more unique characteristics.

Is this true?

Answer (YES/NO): NO